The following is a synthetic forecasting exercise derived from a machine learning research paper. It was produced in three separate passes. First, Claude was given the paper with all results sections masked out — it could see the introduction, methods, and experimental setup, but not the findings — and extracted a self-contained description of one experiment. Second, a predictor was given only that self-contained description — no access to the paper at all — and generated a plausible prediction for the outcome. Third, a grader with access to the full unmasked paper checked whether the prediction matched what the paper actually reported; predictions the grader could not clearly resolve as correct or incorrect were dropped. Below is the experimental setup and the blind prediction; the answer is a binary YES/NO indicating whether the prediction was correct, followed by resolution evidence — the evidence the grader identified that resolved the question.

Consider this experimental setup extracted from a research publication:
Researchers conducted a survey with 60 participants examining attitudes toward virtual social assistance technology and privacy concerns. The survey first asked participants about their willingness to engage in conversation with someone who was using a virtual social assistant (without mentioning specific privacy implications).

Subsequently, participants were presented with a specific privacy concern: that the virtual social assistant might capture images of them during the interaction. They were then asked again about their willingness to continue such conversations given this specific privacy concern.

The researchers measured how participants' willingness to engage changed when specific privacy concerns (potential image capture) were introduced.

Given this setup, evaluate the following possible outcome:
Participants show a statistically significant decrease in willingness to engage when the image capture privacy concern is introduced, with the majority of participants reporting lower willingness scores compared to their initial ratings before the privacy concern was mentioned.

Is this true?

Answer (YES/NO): NO